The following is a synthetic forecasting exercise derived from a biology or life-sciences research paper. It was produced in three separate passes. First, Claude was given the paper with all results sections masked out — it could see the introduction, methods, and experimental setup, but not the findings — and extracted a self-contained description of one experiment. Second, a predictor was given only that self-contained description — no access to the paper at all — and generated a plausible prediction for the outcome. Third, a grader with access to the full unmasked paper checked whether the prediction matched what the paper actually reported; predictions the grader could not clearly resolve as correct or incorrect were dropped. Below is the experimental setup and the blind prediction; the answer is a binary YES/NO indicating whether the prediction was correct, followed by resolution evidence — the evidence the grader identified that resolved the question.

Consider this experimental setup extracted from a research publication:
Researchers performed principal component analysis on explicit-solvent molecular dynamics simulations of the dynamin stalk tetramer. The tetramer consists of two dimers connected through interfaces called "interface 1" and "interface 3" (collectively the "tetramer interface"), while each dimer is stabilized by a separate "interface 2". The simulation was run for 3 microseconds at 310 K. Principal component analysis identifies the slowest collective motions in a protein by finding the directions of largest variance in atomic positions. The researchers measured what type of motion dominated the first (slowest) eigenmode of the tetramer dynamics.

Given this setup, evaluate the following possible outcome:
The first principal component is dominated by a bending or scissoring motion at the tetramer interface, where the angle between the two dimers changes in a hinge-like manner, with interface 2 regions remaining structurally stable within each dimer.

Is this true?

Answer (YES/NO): NO